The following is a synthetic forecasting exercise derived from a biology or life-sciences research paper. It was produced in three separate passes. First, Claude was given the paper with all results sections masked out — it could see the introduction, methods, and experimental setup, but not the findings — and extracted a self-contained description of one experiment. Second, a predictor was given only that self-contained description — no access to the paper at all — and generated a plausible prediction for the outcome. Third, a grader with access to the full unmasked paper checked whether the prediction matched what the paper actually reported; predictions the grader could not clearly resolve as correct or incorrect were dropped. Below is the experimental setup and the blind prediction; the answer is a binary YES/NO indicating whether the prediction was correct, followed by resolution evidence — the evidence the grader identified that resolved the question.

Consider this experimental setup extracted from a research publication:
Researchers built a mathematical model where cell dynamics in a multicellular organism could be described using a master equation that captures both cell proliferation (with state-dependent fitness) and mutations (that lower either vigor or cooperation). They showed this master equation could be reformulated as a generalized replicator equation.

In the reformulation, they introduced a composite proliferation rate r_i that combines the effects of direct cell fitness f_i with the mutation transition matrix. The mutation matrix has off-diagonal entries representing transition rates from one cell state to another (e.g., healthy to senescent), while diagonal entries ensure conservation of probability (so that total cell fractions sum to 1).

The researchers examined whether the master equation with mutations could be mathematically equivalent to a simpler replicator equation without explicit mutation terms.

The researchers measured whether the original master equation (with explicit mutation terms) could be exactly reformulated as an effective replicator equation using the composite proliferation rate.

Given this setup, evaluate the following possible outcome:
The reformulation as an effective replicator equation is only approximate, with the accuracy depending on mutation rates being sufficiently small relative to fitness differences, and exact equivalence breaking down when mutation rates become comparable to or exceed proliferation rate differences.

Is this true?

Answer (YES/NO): NO